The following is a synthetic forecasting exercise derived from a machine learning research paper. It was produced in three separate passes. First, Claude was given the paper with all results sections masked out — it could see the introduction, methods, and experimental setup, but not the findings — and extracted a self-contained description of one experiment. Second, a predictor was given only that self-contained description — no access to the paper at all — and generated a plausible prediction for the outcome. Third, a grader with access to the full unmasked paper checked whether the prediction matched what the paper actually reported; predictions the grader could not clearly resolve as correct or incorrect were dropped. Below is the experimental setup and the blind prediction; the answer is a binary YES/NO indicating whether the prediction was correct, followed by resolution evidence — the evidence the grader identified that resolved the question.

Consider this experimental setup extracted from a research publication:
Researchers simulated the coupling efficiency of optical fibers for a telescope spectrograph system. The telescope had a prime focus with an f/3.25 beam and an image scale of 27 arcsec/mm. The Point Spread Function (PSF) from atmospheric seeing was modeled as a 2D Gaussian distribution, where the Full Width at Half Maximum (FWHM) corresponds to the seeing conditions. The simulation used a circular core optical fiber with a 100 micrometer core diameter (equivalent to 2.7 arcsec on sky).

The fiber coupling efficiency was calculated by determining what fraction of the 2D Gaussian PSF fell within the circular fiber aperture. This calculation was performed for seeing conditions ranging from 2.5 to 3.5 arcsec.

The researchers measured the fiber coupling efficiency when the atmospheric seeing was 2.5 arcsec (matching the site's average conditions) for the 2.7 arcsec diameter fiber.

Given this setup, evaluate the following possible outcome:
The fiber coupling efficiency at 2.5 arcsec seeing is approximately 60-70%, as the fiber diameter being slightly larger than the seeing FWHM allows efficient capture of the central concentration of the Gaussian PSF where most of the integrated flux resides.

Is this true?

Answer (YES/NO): NO